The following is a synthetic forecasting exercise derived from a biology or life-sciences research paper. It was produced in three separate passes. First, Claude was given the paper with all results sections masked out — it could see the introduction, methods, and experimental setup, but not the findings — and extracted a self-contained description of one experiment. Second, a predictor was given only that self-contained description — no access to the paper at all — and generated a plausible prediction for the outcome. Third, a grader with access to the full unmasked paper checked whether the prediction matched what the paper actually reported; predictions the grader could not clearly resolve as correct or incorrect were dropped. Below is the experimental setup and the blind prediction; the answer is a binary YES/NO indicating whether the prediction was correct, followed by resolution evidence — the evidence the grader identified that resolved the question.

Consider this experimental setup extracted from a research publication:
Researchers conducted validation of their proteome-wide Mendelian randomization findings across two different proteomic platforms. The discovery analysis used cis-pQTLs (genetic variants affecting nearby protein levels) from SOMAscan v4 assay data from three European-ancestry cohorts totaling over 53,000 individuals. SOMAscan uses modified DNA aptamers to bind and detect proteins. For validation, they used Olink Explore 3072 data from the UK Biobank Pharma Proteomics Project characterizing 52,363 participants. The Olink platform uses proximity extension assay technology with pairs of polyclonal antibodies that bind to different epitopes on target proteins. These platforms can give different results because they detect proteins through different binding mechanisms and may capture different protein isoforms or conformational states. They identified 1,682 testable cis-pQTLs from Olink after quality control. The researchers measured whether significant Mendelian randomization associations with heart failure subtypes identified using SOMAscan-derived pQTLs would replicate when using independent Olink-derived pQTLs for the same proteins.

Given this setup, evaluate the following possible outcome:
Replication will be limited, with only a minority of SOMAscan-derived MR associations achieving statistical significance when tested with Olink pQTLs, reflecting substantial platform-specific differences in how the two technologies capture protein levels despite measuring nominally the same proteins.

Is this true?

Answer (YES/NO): NO